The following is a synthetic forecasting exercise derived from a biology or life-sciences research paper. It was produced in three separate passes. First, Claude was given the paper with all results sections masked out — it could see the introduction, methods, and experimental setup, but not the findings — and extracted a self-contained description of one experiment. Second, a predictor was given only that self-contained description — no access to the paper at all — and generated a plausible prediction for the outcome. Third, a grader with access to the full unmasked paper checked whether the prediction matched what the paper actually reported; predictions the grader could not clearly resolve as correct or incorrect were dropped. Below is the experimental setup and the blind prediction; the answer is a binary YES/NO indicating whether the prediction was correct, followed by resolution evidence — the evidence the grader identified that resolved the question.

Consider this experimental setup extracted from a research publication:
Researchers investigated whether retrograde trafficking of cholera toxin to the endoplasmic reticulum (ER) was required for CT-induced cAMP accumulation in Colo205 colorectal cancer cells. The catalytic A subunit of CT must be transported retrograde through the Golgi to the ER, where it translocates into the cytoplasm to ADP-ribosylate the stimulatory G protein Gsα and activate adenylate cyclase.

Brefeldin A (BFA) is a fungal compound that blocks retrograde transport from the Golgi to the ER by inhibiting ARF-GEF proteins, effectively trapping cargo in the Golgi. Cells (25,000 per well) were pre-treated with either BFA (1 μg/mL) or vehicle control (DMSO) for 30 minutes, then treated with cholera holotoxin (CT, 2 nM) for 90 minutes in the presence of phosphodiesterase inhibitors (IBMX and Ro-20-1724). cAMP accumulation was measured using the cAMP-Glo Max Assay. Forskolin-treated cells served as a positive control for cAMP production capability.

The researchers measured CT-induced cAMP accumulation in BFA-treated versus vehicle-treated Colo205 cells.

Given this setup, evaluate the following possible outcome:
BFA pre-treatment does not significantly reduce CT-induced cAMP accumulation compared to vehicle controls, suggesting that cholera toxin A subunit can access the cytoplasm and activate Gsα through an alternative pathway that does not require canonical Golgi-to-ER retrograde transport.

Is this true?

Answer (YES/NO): NO